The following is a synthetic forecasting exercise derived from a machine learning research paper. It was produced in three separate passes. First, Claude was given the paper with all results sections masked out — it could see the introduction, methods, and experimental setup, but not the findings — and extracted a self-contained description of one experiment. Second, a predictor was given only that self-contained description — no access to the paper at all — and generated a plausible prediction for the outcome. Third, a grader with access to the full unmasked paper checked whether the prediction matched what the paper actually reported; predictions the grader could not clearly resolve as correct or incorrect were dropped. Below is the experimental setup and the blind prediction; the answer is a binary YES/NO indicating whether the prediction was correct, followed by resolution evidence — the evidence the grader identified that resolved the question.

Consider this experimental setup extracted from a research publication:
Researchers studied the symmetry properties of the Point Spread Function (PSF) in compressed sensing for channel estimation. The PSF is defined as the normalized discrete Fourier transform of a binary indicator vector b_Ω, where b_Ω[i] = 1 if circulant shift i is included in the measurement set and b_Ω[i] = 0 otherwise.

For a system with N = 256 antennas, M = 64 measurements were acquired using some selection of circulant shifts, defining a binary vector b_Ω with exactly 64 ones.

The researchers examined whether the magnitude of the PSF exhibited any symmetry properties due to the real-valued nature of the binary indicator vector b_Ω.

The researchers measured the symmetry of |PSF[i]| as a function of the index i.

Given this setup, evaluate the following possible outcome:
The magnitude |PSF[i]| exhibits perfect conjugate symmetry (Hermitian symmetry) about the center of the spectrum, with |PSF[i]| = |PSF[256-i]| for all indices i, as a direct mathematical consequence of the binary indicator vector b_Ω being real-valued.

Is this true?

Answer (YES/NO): YES